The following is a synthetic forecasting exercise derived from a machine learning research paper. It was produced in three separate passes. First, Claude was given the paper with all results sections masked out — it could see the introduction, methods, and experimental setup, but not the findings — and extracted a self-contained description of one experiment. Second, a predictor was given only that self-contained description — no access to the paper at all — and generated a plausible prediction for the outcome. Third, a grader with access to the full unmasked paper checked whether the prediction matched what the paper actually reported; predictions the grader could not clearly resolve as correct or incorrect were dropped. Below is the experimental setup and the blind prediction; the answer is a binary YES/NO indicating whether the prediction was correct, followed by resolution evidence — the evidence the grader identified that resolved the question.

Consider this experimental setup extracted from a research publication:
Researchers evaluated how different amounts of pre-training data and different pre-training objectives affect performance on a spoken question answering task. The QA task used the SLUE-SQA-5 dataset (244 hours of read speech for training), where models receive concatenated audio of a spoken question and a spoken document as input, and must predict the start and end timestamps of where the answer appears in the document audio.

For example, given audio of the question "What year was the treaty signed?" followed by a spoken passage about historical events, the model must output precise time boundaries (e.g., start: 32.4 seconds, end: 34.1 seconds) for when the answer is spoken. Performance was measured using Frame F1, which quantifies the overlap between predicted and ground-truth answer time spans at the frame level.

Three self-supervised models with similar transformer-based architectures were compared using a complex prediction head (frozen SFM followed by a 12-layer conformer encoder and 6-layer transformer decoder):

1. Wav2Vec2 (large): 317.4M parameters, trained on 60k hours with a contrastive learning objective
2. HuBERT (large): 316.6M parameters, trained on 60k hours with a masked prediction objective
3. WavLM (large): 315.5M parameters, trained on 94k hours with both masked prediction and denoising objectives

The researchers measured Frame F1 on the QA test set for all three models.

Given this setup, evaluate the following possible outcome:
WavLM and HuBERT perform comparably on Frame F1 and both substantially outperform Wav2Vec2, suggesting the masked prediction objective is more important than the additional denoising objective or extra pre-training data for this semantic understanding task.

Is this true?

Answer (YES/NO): NO